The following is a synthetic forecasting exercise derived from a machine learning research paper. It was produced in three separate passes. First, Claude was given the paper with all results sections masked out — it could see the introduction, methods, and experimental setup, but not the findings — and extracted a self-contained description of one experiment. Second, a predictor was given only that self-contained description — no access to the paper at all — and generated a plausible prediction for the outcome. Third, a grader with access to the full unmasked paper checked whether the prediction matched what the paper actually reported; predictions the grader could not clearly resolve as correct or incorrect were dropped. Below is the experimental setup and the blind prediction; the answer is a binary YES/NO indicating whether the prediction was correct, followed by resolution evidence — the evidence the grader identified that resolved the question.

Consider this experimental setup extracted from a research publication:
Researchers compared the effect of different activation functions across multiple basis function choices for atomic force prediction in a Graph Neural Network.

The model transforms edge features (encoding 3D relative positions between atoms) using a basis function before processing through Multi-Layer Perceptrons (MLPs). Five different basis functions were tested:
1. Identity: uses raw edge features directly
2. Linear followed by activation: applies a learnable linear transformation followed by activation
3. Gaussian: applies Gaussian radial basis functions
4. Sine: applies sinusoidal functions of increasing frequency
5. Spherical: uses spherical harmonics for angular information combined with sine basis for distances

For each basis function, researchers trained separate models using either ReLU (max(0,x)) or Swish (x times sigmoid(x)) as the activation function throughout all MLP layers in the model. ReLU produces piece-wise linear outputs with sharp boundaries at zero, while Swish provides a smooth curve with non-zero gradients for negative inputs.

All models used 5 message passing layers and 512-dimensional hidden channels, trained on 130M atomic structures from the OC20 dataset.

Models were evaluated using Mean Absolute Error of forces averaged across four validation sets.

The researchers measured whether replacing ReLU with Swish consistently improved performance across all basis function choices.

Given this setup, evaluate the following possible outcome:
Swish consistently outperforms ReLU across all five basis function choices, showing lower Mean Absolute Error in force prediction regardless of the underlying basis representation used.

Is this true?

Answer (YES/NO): YES